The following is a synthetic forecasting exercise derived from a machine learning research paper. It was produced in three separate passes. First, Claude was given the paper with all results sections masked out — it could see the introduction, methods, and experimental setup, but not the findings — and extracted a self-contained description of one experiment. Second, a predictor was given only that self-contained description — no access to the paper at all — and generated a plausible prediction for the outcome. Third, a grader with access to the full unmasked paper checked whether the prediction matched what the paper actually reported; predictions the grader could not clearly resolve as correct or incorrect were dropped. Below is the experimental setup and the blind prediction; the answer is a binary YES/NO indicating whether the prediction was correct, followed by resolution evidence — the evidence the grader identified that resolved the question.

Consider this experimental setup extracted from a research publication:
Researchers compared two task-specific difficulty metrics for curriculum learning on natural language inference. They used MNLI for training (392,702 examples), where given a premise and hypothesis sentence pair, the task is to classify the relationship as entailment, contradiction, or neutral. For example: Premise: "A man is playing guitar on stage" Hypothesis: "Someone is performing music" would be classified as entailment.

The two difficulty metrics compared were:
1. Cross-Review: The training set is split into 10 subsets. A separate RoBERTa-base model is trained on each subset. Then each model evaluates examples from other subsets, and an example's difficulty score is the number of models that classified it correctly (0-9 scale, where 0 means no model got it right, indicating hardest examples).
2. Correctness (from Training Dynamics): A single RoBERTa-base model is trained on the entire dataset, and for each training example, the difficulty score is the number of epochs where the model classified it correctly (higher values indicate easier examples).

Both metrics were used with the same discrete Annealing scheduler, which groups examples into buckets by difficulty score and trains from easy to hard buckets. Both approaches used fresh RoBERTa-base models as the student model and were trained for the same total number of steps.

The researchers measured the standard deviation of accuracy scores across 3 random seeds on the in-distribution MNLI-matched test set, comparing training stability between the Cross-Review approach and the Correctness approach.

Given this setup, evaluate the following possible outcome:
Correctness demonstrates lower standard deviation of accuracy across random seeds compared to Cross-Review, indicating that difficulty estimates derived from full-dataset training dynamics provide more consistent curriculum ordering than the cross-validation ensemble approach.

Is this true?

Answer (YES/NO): NO